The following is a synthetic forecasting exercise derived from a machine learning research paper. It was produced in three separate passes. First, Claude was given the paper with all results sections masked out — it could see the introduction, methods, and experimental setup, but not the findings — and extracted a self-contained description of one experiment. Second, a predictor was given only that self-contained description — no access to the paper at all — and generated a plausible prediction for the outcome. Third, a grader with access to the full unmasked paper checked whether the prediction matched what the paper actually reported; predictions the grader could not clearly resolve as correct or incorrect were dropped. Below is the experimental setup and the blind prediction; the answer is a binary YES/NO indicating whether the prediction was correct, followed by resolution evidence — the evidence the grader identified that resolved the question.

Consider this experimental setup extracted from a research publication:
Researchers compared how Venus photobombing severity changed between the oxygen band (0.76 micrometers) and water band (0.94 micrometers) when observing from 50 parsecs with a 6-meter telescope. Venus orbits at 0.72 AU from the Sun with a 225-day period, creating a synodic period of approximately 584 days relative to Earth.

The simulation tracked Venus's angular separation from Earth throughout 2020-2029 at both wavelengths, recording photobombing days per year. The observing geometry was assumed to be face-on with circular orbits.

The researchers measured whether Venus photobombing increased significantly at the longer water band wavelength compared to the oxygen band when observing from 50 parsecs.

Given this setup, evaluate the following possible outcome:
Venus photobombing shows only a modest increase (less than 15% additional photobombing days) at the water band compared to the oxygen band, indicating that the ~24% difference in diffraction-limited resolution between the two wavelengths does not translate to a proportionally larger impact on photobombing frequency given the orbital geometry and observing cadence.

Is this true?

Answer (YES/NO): NO